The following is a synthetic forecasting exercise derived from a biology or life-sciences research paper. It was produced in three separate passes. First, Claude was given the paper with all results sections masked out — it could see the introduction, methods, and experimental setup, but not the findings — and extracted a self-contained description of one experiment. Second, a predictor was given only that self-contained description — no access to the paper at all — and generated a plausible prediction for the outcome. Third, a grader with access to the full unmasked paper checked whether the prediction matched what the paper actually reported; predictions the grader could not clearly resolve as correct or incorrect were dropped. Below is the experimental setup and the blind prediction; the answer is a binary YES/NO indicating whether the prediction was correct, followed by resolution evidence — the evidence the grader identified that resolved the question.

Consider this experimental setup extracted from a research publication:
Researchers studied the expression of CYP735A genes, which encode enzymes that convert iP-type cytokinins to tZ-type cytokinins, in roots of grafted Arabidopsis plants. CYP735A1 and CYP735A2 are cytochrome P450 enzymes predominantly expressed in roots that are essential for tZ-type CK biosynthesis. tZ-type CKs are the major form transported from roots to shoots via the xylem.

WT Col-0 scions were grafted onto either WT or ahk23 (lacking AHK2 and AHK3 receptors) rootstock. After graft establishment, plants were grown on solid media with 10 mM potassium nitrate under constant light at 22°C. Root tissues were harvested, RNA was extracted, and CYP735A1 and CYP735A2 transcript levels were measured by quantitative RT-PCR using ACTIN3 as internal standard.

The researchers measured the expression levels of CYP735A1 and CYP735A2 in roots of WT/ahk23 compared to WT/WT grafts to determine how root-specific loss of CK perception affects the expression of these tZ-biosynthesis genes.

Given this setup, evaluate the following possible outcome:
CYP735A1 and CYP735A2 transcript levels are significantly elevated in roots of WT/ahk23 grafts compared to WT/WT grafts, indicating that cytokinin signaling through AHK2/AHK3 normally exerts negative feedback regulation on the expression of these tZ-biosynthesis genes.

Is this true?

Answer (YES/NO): NO